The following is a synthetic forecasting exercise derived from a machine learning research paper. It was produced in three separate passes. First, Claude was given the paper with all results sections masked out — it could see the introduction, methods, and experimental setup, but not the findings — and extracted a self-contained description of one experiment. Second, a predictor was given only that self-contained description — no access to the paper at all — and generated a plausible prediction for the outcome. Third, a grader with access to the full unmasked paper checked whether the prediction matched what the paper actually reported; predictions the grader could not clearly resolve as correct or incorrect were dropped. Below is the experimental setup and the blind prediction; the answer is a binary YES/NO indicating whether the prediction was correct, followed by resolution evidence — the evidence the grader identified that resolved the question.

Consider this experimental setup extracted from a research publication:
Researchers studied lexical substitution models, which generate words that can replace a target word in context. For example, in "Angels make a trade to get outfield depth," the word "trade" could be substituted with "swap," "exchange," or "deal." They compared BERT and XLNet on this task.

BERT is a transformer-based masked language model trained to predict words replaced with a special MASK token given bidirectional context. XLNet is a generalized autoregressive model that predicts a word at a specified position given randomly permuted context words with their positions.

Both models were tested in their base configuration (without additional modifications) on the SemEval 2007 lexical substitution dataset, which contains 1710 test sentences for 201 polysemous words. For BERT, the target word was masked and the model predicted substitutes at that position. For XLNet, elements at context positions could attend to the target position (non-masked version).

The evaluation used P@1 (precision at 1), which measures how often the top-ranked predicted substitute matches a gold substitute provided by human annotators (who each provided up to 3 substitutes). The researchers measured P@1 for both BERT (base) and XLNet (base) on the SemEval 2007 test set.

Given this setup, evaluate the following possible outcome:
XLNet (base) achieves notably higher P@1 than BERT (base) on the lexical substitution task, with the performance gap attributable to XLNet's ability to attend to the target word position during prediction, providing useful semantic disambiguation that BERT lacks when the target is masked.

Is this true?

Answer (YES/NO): NO